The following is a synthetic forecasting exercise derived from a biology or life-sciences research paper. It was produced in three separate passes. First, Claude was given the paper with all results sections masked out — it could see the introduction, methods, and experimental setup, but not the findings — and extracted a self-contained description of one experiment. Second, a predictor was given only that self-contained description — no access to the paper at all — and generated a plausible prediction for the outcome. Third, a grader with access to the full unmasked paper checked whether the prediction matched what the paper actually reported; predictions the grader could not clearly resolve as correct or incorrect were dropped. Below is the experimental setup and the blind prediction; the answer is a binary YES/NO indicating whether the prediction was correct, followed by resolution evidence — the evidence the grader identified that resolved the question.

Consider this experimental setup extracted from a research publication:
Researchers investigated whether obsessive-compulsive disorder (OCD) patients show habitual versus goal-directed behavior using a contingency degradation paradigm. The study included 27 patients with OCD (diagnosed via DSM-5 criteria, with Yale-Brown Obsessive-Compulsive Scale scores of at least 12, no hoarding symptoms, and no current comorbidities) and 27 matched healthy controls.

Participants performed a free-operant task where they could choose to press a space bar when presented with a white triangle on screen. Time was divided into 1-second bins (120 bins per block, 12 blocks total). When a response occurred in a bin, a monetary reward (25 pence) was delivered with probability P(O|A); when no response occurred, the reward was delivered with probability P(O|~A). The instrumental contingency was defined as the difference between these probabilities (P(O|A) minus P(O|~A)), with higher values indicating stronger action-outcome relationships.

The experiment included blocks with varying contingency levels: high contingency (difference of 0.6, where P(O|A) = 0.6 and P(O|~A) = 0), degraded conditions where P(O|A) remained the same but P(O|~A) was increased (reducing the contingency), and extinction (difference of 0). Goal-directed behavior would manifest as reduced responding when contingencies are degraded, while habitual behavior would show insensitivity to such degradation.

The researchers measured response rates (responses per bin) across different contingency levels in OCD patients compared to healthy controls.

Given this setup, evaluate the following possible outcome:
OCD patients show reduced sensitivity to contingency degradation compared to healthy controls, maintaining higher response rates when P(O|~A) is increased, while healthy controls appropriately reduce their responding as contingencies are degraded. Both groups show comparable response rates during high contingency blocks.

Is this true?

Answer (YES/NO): YES